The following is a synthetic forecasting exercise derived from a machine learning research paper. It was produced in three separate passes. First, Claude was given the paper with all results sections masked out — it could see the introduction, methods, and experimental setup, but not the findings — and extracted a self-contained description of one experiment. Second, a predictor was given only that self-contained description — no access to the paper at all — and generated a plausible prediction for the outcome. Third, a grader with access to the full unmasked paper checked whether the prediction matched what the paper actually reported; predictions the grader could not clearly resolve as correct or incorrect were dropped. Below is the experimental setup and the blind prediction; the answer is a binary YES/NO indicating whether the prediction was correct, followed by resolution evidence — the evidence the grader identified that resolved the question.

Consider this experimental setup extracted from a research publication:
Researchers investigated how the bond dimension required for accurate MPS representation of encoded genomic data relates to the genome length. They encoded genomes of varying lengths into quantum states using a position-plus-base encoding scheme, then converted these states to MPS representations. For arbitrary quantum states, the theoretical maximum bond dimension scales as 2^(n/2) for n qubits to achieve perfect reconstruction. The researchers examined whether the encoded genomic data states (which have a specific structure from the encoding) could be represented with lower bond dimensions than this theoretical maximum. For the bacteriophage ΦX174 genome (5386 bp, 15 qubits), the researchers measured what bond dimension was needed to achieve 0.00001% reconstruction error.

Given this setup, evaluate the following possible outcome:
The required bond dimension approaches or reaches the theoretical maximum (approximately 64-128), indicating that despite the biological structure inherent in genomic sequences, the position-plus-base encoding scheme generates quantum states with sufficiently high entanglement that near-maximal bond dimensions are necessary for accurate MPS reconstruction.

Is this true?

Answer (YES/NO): YES